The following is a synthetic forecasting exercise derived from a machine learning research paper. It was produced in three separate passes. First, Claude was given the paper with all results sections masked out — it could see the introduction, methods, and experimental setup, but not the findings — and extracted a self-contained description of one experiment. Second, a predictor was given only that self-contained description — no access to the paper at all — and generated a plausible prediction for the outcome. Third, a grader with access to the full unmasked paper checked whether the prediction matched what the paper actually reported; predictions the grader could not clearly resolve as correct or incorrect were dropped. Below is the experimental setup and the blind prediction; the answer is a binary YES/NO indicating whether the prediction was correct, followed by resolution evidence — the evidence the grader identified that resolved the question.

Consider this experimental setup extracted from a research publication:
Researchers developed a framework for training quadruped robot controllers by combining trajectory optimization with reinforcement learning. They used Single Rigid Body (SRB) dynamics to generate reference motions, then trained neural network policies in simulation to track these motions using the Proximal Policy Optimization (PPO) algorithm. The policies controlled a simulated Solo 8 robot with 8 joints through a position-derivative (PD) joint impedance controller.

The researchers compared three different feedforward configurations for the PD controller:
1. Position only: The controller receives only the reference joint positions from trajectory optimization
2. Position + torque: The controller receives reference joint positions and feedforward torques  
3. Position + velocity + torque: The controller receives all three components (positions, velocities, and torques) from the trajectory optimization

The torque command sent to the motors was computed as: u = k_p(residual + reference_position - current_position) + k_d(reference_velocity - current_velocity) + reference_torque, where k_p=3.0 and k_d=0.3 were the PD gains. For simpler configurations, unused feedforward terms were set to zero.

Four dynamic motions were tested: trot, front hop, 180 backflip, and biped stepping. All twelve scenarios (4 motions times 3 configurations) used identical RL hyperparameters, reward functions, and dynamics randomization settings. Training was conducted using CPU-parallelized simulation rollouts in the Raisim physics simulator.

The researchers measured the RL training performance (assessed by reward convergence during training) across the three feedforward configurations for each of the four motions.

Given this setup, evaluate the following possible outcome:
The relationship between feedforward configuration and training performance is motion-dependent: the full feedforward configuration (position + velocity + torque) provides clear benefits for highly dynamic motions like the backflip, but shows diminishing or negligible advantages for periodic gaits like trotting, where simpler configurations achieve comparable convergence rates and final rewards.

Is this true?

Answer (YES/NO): NO